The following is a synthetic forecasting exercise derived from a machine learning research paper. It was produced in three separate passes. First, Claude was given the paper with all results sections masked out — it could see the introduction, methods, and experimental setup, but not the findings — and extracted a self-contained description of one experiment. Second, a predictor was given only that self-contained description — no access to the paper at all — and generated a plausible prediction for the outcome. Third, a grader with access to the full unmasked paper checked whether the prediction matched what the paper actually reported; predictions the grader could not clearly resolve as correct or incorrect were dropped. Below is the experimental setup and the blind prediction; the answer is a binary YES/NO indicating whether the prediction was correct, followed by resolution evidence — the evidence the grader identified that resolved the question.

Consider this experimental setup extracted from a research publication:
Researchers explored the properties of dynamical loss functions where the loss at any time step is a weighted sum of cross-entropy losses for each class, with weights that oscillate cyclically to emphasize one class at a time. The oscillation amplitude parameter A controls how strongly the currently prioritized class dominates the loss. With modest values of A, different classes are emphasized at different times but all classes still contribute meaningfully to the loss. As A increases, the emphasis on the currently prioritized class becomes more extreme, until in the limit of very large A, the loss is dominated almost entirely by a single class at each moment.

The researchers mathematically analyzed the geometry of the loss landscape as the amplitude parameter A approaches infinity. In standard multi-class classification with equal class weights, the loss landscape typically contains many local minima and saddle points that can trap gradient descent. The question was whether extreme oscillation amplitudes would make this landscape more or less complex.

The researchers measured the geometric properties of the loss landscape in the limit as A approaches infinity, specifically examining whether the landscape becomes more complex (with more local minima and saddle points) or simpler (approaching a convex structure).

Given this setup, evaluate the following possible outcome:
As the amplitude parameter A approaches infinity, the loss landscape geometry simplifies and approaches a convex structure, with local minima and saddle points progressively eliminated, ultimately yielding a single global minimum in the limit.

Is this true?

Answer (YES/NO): YES